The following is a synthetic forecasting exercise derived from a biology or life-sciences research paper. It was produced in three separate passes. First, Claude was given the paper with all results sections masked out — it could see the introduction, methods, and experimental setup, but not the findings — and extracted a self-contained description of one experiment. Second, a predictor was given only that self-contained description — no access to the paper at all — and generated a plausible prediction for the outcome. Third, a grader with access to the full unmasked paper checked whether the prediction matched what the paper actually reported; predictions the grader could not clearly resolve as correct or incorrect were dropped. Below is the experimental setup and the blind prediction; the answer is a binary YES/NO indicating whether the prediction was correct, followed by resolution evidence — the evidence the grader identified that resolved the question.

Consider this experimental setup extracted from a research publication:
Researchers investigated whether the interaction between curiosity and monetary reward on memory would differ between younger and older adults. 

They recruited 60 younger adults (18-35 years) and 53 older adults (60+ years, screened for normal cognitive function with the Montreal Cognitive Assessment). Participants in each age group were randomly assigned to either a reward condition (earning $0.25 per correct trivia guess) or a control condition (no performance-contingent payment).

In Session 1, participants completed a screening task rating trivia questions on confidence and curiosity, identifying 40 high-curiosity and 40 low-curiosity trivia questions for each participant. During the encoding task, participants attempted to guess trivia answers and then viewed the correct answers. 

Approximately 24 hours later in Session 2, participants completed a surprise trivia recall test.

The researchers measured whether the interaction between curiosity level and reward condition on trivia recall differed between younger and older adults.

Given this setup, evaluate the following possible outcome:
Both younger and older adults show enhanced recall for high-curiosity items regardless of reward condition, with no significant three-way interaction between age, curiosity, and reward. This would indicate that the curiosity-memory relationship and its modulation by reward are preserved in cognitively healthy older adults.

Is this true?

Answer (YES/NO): YES